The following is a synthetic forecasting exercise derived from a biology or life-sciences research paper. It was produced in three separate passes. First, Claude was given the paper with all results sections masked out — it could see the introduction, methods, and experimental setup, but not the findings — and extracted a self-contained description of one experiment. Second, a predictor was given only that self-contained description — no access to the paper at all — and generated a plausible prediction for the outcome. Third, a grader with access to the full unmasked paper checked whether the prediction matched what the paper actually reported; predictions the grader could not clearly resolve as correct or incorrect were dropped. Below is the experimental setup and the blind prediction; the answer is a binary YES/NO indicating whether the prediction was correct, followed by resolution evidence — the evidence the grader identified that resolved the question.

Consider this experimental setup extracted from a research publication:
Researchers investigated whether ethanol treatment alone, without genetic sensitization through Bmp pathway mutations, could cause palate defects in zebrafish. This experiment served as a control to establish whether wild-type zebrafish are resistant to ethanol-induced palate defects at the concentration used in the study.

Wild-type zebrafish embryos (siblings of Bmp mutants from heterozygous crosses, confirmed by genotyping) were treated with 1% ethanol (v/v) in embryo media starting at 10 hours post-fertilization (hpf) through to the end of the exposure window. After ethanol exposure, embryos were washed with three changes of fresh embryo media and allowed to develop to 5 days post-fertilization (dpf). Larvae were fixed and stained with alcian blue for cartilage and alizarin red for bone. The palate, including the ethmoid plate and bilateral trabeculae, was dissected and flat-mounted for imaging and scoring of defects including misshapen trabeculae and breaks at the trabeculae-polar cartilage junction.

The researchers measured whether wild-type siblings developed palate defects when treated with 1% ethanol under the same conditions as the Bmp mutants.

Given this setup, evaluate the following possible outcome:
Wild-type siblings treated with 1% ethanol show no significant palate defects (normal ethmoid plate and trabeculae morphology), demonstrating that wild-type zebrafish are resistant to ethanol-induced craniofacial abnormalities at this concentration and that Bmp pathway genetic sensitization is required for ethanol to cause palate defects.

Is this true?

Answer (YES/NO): YES